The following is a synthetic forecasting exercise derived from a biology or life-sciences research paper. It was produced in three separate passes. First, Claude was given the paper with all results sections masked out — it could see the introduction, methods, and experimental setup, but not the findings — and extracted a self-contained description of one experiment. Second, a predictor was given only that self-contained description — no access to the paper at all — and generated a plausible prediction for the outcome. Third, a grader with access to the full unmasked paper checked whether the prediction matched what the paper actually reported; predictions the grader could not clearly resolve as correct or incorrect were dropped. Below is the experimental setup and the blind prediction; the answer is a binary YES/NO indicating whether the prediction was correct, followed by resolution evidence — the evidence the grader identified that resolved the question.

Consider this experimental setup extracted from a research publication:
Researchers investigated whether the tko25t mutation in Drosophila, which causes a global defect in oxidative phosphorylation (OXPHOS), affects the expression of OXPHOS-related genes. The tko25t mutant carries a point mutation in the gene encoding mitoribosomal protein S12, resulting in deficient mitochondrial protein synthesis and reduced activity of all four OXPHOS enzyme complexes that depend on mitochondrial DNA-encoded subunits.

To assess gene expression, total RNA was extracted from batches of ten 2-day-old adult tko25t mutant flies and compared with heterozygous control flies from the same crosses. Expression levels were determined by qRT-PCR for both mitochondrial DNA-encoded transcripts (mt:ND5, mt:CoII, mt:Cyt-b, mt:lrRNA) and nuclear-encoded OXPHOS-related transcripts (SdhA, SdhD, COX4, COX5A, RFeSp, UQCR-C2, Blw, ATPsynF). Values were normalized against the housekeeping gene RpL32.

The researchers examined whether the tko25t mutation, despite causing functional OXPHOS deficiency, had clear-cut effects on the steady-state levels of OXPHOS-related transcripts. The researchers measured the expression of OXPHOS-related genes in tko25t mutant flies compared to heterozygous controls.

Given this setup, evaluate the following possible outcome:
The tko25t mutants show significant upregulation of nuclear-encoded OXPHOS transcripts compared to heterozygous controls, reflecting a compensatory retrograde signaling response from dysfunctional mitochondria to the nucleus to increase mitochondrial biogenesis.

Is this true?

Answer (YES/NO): NO